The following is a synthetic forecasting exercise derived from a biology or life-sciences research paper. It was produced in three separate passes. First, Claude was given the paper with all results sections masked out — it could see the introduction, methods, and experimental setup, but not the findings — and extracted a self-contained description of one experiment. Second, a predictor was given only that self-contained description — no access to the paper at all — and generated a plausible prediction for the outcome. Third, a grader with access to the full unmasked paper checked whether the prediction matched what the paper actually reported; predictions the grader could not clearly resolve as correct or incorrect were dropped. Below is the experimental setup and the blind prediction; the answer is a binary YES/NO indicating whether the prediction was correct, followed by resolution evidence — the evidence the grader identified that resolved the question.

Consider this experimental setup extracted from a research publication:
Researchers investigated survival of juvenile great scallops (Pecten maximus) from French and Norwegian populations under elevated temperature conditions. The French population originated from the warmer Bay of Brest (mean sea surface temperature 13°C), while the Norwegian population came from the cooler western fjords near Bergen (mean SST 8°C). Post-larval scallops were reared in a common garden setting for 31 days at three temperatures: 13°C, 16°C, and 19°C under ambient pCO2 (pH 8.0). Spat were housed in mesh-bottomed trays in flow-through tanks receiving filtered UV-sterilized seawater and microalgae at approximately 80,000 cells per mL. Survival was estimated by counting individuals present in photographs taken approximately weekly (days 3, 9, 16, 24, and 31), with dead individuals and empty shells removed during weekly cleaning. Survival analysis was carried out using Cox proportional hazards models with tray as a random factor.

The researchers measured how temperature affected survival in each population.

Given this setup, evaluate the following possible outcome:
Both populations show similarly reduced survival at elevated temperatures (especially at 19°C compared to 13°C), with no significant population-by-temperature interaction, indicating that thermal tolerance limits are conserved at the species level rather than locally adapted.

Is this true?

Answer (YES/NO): NO